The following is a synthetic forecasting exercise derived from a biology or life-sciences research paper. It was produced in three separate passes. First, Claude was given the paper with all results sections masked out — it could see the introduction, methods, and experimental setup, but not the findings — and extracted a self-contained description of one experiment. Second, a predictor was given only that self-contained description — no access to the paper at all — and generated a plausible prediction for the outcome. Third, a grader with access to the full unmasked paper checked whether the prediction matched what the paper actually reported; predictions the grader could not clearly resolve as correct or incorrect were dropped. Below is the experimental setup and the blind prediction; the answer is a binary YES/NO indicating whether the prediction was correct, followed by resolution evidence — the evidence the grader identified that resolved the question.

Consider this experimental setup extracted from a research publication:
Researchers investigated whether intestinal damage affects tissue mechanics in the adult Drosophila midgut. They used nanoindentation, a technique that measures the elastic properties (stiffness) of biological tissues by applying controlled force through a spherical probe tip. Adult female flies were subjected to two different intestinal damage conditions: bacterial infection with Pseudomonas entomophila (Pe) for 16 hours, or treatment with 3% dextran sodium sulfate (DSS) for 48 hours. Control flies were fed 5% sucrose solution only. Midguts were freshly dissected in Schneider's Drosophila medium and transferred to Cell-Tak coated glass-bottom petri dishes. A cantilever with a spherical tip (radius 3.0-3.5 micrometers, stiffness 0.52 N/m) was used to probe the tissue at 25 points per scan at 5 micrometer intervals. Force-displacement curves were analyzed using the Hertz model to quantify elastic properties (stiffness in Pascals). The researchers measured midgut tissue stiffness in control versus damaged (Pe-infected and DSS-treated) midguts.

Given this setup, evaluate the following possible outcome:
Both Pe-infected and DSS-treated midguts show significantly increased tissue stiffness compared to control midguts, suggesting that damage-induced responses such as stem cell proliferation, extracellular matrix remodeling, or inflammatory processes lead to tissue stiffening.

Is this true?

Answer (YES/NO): NO